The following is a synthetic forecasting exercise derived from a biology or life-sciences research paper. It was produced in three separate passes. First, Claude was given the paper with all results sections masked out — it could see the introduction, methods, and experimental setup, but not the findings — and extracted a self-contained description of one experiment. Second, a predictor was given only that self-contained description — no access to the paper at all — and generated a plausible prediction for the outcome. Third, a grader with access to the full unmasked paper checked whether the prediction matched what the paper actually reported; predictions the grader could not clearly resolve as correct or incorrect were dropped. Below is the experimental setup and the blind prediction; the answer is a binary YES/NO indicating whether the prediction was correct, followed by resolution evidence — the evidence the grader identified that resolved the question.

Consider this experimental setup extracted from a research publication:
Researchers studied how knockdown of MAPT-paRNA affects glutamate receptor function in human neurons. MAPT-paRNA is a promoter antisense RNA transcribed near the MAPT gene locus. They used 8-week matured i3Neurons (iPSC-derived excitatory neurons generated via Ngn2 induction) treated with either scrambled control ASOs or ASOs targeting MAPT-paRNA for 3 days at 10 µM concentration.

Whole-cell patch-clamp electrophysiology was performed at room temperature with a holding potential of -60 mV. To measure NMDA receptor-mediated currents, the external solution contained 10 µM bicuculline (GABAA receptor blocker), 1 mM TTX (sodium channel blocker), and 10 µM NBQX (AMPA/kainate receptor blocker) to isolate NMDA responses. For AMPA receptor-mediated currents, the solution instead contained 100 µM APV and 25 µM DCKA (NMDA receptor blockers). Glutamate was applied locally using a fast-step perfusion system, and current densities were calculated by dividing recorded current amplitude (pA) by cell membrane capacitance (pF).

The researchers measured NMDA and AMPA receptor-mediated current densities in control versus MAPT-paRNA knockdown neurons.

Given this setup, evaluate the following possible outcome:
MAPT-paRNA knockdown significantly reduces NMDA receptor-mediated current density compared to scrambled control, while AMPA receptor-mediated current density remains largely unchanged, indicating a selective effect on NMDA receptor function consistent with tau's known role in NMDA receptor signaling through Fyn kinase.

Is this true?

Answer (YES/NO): NO